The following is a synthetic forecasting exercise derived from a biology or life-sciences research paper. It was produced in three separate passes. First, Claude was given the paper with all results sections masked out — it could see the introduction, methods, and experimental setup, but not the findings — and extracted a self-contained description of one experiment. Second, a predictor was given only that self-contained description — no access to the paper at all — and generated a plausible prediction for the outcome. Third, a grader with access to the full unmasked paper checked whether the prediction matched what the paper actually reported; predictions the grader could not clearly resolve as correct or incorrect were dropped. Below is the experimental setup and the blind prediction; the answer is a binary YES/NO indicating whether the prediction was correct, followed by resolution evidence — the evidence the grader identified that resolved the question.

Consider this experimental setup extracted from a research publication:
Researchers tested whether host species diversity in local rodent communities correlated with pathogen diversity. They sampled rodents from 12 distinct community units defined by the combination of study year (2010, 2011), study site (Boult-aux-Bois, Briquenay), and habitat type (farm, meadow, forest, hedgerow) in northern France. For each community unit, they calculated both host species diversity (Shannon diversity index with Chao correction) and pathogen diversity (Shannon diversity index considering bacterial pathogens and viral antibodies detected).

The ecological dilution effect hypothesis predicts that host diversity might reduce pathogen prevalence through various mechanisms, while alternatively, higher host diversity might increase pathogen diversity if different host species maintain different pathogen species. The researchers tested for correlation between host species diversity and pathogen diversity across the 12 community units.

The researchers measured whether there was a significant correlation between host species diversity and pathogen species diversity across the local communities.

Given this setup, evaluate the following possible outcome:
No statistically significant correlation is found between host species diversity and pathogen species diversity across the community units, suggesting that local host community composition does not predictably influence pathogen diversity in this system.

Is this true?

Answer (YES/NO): NO